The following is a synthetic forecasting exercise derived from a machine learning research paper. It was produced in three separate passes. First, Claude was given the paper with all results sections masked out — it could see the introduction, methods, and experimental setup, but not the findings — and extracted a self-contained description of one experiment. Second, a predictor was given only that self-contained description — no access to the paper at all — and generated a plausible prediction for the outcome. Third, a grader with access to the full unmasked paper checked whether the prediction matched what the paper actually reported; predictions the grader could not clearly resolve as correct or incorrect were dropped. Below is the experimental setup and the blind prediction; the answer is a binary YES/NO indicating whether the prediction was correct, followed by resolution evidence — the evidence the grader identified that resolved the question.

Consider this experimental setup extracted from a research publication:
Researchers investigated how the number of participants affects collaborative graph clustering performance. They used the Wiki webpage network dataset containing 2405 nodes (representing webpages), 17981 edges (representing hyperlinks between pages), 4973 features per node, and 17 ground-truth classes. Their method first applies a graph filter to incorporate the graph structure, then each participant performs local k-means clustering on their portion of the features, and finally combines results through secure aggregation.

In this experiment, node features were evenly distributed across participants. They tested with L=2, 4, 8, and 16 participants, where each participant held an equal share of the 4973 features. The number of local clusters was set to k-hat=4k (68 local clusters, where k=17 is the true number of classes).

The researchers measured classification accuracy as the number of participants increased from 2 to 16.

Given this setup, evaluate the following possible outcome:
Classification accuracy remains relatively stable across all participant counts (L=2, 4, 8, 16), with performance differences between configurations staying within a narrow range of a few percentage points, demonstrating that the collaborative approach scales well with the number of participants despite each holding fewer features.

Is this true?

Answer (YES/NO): YES